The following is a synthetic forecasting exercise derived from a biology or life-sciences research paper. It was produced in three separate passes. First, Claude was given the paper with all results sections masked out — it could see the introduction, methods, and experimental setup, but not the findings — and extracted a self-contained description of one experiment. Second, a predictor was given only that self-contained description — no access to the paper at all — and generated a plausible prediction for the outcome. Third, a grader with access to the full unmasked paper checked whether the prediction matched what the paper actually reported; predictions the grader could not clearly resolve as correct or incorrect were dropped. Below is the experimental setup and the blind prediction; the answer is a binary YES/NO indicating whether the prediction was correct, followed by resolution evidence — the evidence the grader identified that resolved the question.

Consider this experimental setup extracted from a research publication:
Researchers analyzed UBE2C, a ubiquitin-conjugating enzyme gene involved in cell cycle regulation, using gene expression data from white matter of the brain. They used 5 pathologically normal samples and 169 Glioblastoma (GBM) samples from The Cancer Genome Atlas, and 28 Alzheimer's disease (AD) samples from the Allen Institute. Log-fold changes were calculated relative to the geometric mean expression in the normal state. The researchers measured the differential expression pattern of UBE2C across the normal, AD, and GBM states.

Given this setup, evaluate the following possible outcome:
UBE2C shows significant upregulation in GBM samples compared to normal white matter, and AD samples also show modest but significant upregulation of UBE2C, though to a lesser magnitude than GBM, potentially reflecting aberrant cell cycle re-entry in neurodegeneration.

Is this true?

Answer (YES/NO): NO